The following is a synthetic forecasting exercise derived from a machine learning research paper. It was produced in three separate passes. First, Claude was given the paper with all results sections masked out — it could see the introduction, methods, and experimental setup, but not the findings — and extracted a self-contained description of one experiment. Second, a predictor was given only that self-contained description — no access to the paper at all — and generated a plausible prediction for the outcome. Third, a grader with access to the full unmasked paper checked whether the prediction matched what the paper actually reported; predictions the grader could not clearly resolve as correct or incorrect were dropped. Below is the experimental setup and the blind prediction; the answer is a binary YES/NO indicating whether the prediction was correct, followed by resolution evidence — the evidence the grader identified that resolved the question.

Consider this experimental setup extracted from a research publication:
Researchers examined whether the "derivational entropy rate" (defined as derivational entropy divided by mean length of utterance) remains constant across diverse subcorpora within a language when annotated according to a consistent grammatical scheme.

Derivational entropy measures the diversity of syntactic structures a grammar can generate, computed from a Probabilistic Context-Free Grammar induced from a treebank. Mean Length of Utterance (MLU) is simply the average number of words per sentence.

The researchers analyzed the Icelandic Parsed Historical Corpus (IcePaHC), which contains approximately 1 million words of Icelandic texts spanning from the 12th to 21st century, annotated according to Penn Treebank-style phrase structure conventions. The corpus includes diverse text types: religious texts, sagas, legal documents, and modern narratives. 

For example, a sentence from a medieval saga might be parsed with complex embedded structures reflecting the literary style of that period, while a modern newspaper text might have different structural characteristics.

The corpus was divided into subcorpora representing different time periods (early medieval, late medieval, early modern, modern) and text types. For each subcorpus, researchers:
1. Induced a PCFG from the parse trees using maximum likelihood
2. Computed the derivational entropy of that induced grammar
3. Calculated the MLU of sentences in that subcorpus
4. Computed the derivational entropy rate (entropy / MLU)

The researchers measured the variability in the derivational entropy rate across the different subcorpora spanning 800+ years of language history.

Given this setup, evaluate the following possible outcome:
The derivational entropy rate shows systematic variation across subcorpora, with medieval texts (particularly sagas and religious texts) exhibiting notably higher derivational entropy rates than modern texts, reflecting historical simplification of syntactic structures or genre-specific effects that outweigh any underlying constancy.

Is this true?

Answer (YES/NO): NO